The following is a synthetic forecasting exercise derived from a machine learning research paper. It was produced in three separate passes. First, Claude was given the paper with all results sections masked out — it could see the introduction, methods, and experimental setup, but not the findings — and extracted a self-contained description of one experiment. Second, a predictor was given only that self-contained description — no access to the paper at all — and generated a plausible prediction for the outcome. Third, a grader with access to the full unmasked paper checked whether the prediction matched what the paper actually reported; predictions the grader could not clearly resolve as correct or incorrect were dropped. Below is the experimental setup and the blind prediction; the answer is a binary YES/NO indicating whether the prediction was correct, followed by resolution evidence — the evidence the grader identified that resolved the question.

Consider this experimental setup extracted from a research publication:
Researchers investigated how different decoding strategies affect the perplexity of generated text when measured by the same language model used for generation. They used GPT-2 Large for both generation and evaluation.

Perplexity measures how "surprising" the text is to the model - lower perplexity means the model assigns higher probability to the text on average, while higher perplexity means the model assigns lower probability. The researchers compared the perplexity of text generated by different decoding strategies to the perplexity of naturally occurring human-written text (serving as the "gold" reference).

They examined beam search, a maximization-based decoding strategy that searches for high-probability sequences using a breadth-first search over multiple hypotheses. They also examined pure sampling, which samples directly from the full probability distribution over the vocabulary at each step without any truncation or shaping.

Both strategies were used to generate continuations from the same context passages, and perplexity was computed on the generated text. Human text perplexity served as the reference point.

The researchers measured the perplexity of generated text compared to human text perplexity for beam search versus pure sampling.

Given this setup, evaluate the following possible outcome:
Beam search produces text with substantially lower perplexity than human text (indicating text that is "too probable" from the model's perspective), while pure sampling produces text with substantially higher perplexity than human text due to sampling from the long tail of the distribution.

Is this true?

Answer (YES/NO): YES